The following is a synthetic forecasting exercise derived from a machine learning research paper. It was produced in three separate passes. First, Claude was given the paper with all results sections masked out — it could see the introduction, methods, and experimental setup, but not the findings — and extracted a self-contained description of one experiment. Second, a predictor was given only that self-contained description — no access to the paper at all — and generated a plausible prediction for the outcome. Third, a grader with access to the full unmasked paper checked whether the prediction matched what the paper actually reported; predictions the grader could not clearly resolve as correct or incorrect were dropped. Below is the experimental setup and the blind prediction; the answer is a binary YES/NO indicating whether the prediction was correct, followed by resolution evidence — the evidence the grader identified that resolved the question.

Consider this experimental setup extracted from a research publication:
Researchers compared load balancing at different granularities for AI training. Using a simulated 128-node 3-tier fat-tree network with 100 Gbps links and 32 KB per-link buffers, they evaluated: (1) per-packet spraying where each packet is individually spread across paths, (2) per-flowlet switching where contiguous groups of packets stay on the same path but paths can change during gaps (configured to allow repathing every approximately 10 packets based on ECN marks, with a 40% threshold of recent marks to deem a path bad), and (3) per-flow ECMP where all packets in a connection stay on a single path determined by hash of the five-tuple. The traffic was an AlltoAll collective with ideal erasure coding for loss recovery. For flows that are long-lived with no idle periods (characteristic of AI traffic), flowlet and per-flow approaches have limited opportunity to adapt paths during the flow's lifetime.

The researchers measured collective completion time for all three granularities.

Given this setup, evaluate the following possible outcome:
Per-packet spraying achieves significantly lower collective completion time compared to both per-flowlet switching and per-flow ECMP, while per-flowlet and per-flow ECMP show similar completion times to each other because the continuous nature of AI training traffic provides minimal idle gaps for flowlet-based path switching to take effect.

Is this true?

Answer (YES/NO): NO